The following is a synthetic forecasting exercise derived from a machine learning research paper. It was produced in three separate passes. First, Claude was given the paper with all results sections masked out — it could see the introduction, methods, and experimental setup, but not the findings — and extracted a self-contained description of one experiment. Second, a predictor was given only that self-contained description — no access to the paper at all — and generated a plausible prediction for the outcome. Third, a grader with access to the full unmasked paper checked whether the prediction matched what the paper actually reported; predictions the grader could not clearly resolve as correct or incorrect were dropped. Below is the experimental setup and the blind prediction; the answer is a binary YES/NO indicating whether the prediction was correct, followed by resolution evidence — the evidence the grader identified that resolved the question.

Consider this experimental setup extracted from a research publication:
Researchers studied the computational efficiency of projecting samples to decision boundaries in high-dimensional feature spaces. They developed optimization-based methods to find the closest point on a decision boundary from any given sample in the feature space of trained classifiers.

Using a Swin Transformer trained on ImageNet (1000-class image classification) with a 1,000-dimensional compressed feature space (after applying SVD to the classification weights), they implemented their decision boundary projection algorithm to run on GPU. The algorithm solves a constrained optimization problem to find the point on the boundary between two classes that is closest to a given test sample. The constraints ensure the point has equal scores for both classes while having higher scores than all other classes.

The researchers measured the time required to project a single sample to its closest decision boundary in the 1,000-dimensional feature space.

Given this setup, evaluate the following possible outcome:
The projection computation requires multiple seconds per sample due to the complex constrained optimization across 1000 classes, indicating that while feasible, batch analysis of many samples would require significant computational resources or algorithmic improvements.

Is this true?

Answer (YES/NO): NO